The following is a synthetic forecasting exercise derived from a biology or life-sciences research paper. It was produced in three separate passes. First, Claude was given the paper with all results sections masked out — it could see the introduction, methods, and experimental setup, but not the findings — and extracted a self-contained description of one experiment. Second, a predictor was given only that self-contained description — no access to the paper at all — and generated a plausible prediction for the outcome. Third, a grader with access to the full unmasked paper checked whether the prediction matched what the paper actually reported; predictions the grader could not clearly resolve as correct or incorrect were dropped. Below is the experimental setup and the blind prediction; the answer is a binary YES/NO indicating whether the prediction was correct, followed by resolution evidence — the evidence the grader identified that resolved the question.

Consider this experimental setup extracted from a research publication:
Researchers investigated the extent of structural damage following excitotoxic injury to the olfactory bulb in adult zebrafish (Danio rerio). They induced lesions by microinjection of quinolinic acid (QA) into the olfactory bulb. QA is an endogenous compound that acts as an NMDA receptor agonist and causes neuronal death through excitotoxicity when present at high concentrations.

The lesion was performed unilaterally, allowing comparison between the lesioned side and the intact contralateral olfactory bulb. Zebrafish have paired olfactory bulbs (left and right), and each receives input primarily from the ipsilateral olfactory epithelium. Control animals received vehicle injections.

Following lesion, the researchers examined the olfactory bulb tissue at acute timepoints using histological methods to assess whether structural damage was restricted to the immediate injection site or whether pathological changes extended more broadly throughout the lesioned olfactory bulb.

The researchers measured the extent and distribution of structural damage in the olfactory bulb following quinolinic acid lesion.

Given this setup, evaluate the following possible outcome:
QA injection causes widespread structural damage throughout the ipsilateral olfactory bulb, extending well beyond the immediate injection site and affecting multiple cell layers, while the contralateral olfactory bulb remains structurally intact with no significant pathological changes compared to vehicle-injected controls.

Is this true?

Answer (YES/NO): YES